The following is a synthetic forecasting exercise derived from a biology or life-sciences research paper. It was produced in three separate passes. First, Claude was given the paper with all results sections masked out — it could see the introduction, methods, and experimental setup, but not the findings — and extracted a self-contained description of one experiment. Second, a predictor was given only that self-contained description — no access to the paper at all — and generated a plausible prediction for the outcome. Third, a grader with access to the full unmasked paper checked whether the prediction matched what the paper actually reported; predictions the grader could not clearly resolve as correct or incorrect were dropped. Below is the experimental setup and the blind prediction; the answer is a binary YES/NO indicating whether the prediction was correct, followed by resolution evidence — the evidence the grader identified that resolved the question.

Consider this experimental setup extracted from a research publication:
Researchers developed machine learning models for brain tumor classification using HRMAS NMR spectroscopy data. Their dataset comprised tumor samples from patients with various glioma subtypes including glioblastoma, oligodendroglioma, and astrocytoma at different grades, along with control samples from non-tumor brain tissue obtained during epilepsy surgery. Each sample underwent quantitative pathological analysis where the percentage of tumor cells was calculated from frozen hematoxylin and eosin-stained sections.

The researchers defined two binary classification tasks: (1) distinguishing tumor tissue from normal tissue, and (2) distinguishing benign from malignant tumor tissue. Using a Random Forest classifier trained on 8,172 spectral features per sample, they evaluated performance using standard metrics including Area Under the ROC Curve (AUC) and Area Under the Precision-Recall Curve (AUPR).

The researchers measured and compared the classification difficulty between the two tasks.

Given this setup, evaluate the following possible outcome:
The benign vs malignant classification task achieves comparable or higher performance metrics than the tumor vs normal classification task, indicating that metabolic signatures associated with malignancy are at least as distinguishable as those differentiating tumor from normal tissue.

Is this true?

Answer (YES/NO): YES